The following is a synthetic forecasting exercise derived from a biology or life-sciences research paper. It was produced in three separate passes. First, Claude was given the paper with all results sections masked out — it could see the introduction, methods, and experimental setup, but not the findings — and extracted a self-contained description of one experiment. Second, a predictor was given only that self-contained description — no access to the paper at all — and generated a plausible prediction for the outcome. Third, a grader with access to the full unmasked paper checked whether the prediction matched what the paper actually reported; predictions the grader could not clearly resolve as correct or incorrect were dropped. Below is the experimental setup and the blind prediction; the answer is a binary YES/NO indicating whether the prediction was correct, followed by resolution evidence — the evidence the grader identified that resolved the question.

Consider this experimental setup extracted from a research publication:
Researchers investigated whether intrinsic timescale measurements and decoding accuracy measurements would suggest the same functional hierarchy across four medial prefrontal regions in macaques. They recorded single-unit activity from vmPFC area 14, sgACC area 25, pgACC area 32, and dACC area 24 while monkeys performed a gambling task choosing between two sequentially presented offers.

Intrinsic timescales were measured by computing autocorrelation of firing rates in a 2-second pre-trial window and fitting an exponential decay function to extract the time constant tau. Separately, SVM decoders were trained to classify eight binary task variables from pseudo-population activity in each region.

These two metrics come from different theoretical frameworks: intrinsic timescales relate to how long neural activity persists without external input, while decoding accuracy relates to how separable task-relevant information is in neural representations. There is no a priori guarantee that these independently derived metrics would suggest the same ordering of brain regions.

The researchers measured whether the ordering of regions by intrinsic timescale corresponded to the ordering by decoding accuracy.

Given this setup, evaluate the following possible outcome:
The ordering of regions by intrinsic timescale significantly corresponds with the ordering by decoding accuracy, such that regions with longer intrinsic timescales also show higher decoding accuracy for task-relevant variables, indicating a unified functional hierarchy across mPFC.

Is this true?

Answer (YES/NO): YES